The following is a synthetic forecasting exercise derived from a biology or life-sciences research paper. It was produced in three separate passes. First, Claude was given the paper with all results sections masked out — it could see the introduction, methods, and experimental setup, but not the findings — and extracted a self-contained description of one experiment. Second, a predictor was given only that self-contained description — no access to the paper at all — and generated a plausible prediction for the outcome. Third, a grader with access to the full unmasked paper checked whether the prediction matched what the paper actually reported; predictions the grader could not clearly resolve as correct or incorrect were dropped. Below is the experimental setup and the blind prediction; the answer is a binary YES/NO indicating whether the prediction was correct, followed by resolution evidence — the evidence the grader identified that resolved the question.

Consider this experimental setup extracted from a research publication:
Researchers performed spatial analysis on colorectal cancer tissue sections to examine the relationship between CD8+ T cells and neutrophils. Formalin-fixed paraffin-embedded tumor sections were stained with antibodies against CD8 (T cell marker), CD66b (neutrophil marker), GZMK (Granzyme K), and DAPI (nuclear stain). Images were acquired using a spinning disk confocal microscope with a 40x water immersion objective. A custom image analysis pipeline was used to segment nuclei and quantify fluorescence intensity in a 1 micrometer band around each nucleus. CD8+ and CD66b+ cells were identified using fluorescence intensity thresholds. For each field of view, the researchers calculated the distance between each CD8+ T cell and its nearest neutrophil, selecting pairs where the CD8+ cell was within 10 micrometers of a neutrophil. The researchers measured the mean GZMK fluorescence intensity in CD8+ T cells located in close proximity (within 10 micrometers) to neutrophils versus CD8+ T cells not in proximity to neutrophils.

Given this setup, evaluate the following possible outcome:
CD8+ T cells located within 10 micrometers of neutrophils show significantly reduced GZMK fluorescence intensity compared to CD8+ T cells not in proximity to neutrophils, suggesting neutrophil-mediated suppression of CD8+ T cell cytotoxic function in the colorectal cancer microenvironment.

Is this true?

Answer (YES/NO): NO